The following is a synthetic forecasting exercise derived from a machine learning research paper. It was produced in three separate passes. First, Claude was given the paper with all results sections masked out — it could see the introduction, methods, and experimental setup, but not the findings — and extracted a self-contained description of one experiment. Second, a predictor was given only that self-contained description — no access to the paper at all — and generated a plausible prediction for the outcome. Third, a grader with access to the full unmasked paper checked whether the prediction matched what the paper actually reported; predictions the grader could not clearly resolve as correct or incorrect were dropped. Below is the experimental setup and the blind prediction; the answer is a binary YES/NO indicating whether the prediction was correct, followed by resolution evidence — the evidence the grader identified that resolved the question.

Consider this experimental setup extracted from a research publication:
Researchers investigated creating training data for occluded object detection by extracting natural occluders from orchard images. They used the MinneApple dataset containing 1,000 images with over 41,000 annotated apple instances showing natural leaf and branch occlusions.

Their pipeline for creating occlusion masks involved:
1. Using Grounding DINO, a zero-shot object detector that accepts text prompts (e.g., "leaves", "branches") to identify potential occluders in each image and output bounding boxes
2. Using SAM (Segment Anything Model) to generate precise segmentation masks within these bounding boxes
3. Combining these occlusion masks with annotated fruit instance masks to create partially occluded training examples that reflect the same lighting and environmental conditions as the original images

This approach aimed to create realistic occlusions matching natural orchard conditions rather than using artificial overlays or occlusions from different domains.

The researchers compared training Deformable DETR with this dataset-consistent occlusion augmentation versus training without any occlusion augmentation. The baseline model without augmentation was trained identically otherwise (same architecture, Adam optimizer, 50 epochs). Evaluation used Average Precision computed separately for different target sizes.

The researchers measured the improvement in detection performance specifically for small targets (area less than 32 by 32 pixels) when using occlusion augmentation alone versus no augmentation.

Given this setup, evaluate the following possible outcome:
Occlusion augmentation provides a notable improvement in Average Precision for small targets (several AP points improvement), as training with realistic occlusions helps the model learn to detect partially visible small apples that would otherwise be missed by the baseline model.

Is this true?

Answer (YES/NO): YES